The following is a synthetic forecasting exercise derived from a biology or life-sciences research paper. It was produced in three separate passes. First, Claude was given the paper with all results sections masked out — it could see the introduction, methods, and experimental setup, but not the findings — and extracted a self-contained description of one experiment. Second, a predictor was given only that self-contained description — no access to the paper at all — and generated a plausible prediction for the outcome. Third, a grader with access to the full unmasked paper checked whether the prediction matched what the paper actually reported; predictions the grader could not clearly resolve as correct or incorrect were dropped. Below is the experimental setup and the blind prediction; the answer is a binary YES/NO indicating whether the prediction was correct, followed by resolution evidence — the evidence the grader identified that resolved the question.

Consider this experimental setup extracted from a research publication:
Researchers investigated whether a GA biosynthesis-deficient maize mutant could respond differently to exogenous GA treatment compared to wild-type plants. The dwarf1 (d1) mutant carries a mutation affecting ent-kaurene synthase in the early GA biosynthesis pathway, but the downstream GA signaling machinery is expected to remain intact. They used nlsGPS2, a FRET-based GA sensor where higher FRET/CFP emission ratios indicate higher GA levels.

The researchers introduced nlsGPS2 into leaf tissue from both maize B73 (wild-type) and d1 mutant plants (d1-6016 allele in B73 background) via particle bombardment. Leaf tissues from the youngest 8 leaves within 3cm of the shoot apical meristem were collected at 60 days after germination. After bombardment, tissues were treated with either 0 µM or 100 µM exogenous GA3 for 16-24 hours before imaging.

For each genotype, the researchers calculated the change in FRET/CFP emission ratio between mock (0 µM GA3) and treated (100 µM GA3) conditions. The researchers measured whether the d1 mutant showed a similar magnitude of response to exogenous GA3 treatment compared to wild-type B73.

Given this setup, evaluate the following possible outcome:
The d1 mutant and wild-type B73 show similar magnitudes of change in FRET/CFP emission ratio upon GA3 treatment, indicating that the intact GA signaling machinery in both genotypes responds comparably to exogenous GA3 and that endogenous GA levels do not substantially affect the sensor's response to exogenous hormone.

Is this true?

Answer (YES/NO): NO